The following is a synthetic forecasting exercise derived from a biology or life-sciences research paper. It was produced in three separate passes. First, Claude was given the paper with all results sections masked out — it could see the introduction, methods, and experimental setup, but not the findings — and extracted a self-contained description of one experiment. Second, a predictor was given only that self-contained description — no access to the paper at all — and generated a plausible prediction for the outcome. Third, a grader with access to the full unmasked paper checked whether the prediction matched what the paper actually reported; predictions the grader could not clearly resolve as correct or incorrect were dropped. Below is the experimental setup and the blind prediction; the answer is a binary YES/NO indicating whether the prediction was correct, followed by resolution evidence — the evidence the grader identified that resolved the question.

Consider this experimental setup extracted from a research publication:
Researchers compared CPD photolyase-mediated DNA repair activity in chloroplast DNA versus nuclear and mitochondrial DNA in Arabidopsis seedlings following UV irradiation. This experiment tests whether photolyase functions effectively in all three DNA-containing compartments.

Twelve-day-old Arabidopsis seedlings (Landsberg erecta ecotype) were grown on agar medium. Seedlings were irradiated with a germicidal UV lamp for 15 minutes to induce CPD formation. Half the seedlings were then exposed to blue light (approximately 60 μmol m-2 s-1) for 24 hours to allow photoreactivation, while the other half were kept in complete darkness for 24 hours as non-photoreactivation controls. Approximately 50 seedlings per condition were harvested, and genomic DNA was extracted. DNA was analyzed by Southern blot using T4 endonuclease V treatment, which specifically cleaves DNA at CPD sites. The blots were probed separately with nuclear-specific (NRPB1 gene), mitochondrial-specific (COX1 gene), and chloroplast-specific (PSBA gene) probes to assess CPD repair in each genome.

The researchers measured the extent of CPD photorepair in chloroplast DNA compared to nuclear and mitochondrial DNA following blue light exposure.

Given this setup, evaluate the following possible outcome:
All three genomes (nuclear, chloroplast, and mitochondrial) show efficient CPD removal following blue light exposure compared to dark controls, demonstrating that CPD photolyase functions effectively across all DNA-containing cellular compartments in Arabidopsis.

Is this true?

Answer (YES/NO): NO